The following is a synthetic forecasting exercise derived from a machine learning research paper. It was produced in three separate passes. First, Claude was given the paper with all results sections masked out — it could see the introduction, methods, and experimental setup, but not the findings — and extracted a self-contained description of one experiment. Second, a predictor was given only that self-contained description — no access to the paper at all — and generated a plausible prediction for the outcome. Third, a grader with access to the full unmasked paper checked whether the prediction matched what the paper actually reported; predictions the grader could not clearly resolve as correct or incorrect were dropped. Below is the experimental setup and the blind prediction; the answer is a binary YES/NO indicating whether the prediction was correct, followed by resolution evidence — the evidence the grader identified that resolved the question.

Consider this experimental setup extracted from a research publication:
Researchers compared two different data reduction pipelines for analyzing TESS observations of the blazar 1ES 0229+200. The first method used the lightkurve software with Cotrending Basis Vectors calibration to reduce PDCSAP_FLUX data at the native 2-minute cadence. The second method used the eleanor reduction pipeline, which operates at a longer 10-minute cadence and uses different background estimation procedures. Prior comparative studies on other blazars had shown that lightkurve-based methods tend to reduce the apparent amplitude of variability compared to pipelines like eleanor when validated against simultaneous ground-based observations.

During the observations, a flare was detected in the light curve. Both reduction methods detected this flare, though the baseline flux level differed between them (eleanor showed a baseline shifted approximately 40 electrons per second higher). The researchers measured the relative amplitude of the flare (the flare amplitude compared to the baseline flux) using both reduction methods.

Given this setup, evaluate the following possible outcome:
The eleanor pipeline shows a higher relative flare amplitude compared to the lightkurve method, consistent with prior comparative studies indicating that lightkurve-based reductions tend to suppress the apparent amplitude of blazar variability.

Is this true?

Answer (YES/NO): NO